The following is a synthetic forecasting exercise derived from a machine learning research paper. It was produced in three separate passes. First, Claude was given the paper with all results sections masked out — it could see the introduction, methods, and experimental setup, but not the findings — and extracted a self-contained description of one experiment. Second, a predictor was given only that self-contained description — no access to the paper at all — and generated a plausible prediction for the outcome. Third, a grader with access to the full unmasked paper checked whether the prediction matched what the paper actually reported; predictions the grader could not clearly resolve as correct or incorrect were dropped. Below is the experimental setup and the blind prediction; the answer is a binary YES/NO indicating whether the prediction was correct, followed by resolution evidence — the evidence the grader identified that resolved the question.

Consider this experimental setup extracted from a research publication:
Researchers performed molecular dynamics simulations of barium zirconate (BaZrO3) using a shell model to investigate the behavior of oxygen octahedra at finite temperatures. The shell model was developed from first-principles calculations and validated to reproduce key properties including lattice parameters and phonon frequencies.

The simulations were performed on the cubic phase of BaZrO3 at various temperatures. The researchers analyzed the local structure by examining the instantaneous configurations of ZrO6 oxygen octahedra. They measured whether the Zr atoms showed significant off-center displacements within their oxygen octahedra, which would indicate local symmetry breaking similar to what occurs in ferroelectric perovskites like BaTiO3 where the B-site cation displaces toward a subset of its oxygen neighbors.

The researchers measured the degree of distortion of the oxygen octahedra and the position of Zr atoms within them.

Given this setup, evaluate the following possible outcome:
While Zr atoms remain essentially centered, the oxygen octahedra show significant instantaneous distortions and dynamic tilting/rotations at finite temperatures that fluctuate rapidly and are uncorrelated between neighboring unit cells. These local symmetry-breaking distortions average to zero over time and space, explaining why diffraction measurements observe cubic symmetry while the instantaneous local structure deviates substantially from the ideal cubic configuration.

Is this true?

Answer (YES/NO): NO